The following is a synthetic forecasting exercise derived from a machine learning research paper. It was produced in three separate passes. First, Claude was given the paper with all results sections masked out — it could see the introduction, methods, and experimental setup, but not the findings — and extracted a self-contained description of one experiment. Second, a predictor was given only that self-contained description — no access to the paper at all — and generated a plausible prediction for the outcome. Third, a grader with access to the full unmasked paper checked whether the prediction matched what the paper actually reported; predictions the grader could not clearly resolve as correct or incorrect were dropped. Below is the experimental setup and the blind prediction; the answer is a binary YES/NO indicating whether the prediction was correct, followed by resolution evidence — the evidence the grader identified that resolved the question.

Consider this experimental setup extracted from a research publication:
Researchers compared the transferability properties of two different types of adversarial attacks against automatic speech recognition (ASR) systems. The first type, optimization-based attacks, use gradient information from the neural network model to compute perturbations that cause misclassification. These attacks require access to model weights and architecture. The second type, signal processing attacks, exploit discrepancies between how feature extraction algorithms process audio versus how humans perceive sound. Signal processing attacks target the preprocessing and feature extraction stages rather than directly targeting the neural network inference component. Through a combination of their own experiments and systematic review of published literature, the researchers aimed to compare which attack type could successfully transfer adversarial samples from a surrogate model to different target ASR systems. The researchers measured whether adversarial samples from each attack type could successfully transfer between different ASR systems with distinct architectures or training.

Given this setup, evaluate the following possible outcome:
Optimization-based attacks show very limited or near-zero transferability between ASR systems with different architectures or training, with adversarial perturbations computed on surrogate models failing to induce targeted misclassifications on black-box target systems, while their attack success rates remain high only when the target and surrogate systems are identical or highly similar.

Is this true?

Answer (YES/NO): NO